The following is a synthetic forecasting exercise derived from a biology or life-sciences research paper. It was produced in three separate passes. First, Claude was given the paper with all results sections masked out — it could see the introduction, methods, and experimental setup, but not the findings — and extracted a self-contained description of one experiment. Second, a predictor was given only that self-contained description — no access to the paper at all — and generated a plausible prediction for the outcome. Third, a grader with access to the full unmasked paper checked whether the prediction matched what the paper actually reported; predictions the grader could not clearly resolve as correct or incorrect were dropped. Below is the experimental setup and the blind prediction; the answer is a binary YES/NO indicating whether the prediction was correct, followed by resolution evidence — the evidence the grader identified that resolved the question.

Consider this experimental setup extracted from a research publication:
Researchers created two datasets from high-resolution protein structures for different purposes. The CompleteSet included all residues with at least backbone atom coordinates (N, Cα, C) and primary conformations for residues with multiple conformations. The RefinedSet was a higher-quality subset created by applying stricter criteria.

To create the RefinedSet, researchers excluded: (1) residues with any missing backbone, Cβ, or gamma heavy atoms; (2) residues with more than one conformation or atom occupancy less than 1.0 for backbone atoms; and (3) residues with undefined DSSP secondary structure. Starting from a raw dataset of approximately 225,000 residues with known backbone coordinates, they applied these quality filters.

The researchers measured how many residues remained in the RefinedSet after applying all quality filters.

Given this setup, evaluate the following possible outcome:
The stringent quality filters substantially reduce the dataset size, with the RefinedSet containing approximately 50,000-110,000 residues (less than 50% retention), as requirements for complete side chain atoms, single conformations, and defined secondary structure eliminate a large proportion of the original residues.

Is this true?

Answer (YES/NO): NO